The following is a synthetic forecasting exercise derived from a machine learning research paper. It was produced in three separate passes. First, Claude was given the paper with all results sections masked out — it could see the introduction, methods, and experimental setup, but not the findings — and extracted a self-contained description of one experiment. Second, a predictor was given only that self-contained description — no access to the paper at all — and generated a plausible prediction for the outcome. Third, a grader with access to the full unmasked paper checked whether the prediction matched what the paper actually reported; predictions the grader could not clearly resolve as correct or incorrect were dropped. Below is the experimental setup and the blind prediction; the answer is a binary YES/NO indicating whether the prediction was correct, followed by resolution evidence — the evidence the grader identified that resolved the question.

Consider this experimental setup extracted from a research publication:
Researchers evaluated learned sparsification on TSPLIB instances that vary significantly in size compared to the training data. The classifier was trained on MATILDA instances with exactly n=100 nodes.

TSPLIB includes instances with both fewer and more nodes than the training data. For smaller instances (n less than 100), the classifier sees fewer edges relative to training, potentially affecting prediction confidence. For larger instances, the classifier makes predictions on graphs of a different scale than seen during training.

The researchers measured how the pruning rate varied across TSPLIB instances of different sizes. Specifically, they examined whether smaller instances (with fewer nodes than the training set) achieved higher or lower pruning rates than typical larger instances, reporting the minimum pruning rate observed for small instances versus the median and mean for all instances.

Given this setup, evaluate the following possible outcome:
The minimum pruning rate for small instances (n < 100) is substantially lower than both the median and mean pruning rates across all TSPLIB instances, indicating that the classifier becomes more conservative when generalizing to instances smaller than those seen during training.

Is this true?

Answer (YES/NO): YES